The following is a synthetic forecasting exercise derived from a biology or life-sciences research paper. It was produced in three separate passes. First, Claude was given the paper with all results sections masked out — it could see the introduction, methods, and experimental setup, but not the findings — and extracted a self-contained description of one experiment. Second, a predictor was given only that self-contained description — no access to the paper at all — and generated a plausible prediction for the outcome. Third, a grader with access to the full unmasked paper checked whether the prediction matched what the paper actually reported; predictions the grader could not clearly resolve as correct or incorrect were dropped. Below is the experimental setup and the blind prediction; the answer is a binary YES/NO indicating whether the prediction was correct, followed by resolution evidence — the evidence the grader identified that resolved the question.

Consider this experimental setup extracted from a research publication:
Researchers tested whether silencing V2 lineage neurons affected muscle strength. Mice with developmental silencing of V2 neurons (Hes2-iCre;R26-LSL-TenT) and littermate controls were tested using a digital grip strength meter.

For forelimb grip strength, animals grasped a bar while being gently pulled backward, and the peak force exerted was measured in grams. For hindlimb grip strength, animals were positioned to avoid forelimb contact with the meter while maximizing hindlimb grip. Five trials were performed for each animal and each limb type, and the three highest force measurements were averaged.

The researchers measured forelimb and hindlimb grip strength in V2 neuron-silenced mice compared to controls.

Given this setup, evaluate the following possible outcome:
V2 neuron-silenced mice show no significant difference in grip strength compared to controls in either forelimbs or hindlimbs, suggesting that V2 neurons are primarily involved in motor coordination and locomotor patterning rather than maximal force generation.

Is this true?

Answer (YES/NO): YES